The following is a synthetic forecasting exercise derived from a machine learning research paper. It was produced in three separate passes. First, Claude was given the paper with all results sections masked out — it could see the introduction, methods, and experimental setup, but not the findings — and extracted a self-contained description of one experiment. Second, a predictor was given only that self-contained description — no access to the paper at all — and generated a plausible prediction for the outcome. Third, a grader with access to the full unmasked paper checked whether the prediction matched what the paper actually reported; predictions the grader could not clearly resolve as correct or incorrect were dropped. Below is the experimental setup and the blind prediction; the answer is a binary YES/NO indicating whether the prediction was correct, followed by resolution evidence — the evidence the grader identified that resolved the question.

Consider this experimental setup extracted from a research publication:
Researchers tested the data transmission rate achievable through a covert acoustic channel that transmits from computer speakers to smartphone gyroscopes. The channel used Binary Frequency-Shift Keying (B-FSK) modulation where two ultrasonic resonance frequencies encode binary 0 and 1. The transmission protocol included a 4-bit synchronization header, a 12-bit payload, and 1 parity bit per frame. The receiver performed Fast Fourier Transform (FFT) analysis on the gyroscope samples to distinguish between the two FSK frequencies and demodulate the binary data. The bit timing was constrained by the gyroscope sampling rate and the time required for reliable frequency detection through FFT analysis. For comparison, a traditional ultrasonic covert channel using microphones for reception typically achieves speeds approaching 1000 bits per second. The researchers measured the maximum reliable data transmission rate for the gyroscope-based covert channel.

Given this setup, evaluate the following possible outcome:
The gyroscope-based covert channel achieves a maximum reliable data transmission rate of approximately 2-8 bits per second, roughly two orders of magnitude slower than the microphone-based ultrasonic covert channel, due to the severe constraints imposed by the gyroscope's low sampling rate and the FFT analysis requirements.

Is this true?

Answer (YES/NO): YES